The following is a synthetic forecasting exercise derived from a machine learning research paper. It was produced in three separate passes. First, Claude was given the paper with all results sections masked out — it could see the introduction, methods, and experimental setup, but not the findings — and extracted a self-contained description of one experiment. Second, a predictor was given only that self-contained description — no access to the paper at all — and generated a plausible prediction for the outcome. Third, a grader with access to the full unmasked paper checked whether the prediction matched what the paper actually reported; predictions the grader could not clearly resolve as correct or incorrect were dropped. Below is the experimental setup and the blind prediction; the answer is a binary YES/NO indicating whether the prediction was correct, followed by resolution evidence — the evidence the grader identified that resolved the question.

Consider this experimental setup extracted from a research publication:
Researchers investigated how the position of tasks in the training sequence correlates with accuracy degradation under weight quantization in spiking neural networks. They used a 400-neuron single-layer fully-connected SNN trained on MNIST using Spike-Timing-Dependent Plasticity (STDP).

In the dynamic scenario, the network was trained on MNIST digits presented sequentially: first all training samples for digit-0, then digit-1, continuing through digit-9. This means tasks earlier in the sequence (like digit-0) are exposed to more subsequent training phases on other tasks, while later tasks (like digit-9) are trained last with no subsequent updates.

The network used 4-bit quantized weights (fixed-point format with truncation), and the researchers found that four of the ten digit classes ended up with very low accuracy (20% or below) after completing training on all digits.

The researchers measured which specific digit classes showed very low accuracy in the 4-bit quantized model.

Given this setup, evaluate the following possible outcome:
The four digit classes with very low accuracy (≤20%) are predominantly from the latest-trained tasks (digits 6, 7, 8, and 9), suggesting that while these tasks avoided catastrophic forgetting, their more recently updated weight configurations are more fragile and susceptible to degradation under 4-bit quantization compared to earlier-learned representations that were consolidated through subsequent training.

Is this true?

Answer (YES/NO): YES